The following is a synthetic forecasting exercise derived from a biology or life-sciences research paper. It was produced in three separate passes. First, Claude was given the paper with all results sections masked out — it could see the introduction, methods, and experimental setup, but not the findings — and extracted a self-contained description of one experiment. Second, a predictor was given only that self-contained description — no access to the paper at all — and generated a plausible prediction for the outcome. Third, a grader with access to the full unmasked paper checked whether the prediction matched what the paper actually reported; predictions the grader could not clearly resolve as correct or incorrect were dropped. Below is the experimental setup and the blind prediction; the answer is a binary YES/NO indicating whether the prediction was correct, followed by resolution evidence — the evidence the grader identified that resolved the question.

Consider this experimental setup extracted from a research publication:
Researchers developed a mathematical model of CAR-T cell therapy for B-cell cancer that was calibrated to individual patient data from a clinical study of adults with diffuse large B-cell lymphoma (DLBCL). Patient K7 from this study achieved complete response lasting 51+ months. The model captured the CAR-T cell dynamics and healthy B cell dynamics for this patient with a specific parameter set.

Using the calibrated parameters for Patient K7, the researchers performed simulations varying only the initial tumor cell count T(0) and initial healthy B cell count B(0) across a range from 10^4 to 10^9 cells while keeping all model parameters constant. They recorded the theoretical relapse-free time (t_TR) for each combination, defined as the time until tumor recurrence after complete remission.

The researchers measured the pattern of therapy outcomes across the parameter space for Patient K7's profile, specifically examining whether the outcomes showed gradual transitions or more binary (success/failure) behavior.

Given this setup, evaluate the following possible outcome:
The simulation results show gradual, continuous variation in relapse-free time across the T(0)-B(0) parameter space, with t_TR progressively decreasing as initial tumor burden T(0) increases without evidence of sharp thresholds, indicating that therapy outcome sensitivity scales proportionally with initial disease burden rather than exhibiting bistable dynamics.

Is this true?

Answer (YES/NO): NO